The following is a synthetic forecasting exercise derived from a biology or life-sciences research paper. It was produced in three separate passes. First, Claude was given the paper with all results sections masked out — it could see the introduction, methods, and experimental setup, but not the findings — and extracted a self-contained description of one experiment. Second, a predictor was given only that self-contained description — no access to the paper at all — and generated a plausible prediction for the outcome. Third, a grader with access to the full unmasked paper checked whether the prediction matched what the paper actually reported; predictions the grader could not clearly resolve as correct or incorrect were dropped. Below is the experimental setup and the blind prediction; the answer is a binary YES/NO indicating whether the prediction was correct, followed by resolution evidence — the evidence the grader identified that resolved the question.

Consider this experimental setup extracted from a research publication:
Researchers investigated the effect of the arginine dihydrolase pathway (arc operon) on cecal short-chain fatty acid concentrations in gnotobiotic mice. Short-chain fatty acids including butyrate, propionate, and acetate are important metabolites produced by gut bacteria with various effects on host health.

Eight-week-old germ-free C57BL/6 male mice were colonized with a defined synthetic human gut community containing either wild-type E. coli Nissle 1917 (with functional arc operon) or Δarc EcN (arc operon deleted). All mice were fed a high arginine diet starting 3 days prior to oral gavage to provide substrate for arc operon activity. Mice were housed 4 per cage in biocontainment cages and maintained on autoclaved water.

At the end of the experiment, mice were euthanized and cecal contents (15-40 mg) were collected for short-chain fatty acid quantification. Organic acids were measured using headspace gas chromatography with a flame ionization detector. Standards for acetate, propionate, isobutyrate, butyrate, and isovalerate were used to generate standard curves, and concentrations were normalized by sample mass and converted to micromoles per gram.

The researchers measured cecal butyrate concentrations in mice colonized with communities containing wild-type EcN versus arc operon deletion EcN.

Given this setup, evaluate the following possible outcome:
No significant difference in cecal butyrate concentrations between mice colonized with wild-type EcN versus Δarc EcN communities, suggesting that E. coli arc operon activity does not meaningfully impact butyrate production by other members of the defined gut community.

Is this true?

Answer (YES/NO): YES